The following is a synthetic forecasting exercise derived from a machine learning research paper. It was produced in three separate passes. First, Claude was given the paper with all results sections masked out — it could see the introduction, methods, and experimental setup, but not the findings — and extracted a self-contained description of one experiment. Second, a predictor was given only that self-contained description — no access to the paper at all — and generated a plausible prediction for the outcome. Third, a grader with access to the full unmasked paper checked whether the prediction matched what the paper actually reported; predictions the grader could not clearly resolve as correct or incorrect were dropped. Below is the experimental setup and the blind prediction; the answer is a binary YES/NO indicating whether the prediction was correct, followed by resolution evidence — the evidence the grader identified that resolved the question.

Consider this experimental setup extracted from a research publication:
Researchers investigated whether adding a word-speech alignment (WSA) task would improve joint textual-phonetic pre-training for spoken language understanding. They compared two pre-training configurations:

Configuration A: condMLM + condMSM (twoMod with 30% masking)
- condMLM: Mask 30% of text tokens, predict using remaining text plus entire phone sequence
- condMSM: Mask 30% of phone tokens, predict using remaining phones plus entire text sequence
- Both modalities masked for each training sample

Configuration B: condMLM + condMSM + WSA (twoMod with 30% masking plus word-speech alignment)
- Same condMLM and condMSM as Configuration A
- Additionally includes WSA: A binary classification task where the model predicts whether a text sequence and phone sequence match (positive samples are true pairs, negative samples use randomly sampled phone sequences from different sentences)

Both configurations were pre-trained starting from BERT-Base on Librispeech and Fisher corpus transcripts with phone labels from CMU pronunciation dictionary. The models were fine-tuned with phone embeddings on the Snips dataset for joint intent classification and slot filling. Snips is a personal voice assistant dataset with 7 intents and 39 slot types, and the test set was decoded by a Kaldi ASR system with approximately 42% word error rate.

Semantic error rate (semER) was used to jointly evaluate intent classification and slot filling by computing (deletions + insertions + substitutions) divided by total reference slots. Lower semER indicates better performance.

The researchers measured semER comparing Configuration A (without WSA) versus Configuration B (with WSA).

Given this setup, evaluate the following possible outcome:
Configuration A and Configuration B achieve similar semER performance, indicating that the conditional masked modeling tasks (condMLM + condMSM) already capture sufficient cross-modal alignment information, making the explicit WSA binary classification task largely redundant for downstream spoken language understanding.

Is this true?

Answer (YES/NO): YES